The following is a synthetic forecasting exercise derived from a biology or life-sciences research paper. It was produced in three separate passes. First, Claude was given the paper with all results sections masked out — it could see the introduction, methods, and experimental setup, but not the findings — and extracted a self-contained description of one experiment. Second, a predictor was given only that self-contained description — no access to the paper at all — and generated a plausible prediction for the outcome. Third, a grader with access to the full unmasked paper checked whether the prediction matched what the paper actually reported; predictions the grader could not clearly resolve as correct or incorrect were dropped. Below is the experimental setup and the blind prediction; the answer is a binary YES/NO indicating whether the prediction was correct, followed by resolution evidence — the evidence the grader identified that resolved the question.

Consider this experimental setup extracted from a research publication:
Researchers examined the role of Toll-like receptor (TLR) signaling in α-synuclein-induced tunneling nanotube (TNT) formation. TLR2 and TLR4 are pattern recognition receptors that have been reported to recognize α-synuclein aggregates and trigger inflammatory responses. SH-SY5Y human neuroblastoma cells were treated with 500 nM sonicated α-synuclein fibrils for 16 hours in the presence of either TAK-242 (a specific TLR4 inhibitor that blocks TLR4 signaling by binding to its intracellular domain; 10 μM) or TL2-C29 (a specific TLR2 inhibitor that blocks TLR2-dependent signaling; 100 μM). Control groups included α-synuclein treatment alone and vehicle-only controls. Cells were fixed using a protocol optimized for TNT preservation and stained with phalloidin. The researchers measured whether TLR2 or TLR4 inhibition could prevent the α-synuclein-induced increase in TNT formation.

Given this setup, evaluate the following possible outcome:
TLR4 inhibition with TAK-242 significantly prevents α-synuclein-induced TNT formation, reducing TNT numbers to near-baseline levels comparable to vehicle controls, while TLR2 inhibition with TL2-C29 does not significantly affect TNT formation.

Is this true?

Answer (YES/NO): NO